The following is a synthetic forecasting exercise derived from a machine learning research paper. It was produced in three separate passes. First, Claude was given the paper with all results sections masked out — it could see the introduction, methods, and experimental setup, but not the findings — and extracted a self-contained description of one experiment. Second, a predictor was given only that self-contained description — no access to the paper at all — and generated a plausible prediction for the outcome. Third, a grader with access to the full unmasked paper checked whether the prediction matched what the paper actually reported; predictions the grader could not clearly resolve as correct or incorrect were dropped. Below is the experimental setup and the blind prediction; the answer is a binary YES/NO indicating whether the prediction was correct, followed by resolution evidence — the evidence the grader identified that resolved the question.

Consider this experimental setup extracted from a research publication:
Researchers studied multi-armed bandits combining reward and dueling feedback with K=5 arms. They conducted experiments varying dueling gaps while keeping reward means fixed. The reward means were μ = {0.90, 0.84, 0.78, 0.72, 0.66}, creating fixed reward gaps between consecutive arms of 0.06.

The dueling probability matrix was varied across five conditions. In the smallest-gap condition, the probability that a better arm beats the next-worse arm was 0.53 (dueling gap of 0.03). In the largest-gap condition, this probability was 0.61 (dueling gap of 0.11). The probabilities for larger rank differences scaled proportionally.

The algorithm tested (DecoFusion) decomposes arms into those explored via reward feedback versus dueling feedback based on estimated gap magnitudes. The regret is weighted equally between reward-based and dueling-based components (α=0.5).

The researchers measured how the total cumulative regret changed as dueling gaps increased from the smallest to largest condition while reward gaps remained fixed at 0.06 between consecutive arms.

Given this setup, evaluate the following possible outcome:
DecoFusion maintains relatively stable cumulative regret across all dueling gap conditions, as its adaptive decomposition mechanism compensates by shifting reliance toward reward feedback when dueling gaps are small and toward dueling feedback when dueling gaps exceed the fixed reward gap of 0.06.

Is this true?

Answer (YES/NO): NO